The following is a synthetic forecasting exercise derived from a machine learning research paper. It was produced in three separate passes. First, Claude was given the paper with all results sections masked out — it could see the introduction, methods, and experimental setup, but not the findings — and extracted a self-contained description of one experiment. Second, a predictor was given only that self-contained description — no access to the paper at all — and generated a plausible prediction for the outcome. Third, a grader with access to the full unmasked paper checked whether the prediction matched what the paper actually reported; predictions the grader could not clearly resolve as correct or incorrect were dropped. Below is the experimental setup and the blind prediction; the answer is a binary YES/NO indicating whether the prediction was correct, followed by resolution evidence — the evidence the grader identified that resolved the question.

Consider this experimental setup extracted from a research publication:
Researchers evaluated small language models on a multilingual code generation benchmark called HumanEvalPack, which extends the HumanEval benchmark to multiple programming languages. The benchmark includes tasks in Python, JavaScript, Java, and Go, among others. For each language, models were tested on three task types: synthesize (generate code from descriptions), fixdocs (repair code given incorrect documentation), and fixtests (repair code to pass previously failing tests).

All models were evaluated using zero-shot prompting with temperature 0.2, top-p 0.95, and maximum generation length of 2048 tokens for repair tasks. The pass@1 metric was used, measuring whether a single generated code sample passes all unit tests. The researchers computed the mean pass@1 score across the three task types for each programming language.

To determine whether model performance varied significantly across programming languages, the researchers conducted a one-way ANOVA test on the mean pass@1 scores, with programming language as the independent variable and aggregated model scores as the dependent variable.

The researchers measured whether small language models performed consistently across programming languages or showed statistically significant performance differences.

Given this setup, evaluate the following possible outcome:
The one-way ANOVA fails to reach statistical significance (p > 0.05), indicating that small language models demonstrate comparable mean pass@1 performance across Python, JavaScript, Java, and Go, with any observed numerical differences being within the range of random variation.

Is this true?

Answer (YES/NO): YES